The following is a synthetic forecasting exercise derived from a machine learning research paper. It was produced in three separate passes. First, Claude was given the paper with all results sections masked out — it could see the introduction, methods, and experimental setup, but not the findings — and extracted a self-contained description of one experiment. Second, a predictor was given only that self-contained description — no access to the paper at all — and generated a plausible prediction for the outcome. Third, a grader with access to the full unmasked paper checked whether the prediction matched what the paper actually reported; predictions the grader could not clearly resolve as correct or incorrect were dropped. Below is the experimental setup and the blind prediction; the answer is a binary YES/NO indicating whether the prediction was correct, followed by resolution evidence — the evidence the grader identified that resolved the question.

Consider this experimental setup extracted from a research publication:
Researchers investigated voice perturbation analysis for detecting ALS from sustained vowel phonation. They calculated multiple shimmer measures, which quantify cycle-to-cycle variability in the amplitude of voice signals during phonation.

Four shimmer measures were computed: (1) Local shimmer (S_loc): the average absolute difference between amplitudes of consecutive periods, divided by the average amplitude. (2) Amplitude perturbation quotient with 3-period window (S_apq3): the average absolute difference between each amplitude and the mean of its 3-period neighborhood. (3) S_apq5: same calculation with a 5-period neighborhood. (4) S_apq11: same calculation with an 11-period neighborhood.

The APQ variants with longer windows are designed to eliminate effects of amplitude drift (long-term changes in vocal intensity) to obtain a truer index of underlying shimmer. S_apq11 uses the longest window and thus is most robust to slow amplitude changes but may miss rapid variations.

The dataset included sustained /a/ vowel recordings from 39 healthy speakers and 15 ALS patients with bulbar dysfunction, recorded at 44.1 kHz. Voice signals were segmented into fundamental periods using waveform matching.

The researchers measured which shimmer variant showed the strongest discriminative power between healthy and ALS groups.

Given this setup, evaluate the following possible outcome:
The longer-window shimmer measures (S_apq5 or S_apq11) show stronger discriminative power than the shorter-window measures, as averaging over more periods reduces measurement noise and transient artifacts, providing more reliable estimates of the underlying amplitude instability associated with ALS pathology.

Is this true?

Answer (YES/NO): YES